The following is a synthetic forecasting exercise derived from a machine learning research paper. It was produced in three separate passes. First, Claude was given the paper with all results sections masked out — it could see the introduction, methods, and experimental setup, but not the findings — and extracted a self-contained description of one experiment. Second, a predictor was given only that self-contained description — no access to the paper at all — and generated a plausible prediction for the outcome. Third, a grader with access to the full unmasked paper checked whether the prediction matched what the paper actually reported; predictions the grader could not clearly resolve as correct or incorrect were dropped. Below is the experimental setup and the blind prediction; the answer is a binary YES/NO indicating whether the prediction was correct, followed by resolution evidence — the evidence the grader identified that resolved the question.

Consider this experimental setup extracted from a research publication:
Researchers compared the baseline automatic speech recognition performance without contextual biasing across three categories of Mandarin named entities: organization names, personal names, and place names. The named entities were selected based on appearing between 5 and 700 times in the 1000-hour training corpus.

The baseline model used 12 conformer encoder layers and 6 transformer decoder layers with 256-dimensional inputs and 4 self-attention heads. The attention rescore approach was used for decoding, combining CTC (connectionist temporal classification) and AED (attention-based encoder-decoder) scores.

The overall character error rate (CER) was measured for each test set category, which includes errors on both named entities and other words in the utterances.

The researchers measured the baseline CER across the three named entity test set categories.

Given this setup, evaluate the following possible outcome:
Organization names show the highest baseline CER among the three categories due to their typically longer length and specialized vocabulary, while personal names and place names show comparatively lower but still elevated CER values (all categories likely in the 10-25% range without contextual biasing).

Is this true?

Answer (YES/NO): NO